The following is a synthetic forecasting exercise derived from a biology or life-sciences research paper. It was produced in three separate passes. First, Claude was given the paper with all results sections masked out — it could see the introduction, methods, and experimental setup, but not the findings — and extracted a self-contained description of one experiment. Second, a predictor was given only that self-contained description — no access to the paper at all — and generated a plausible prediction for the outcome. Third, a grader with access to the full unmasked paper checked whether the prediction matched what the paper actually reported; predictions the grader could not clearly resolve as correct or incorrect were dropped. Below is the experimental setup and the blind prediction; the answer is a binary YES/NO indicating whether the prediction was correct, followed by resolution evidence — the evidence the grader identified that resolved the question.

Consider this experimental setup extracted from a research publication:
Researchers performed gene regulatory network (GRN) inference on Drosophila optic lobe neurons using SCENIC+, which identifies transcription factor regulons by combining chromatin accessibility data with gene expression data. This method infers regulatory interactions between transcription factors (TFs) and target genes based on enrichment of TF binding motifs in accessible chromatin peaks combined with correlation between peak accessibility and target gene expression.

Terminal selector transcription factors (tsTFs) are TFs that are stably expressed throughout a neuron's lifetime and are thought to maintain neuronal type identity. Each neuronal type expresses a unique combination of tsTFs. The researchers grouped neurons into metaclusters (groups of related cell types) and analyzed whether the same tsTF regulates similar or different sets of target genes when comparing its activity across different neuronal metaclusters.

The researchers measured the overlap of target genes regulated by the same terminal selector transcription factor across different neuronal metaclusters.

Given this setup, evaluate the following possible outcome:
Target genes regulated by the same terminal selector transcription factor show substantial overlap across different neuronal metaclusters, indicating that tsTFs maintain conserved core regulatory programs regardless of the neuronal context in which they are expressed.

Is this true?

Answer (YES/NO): NO